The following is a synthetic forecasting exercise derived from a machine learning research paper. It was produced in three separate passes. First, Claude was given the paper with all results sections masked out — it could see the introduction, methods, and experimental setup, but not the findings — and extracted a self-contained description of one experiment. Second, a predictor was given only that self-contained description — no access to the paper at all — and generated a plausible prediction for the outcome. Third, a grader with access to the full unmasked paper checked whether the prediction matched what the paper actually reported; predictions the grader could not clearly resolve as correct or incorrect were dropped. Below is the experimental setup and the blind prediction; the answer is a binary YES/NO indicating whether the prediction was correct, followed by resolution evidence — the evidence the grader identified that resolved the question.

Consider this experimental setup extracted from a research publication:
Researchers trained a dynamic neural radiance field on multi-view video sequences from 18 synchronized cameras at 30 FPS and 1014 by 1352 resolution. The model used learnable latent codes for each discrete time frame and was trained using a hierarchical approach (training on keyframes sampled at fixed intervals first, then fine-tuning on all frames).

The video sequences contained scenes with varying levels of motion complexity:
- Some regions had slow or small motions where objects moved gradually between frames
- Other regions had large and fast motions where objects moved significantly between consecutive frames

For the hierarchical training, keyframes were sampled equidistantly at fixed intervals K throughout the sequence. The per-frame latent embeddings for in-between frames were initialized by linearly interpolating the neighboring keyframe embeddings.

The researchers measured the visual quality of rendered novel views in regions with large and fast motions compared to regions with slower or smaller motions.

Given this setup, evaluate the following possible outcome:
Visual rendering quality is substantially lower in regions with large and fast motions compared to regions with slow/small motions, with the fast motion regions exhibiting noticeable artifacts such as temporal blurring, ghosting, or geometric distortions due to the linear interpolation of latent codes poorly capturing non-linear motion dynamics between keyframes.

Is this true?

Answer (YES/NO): NO